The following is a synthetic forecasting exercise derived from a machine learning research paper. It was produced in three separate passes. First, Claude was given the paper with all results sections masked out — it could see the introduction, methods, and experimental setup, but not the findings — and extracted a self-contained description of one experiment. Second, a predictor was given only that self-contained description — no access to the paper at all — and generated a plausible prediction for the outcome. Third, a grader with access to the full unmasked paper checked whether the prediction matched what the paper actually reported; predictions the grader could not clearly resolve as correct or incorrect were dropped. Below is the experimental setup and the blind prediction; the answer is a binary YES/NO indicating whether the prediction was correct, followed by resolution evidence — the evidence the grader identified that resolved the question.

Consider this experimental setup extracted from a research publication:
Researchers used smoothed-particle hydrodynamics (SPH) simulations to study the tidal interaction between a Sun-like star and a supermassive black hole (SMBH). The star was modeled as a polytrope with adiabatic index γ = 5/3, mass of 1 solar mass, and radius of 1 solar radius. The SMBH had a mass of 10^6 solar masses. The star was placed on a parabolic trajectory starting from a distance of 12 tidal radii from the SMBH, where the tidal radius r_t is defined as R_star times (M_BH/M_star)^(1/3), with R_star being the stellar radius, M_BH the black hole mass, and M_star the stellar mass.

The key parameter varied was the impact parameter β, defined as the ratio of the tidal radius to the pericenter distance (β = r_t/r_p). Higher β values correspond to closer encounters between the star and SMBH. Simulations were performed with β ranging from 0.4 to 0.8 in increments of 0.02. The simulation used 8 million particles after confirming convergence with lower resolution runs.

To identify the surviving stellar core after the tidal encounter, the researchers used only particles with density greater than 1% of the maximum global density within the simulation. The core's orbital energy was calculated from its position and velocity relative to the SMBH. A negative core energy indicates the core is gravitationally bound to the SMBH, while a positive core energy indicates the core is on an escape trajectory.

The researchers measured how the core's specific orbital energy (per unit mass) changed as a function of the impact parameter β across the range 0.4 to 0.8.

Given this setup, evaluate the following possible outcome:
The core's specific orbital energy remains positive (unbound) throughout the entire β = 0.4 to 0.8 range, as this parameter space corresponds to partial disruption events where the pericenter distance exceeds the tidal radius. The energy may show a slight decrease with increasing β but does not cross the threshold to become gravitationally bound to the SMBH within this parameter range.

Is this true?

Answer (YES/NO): NO